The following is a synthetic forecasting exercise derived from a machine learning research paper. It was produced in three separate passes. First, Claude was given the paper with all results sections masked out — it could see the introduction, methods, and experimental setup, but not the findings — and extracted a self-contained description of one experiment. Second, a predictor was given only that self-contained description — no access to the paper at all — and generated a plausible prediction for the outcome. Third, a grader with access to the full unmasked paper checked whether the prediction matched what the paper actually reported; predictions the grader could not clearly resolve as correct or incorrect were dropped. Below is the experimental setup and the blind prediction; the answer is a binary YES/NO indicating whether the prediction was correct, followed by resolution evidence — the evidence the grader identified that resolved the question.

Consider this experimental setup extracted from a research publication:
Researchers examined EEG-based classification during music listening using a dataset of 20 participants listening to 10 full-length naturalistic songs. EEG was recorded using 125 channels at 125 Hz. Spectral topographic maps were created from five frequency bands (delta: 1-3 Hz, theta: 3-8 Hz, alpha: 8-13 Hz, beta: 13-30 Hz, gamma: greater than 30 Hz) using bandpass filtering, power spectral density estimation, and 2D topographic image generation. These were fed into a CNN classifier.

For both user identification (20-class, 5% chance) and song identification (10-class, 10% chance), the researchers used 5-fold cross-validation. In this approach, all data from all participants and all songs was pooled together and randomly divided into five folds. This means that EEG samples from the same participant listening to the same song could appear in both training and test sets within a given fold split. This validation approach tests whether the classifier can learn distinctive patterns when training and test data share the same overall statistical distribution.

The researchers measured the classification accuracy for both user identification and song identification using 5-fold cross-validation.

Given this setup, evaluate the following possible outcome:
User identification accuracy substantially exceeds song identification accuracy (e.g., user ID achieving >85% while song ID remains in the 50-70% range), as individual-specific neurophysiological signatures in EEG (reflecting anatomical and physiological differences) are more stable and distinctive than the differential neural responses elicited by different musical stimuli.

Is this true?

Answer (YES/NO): NO